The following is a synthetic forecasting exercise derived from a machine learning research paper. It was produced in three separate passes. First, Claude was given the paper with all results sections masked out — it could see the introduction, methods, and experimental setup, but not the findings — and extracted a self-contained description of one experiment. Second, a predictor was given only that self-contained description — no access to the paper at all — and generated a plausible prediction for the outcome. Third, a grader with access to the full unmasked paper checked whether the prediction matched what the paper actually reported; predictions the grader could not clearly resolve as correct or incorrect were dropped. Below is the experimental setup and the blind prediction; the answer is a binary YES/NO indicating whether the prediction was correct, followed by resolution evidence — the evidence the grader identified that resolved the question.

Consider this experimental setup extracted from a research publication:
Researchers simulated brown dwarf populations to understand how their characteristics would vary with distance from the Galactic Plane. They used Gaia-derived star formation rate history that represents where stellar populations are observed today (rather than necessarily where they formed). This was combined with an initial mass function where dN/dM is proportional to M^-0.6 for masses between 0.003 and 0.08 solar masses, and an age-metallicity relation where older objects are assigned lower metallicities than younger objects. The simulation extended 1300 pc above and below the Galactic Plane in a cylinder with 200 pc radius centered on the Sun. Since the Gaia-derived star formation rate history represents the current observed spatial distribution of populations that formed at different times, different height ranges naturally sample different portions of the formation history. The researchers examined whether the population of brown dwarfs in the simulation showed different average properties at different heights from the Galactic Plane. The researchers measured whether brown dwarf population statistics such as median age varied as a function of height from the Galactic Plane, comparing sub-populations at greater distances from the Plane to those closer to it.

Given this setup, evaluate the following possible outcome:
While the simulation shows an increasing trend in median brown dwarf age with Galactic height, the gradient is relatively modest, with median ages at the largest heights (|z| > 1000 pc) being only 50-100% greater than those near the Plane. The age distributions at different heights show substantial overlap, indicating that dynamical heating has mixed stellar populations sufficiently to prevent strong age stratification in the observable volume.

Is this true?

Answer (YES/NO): NO